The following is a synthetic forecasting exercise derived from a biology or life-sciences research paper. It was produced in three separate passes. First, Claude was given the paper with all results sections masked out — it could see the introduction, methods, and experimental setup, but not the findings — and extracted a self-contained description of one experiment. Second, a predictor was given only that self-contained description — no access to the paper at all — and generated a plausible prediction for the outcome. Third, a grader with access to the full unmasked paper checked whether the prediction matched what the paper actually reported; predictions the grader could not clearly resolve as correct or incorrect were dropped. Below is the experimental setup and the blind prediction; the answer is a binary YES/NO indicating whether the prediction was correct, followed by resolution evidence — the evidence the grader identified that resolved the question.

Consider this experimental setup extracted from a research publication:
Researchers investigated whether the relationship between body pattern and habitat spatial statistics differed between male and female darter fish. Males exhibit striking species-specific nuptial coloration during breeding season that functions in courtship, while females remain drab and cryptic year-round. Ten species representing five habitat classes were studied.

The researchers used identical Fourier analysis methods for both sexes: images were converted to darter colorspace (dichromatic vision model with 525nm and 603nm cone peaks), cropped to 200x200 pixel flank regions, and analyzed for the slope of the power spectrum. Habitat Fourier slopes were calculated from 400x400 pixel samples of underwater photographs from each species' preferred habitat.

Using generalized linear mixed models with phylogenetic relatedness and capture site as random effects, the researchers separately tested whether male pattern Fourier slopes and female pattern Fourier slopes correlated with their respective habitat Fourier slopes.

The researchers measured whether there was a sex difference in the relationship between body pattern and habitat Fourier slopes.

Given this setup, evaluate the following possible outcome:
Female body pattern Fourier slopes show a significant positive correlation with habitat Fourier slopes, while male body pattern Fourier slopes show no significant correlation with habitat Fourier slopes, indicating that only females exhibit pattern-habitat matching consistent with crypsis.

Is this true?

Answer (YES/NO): NO